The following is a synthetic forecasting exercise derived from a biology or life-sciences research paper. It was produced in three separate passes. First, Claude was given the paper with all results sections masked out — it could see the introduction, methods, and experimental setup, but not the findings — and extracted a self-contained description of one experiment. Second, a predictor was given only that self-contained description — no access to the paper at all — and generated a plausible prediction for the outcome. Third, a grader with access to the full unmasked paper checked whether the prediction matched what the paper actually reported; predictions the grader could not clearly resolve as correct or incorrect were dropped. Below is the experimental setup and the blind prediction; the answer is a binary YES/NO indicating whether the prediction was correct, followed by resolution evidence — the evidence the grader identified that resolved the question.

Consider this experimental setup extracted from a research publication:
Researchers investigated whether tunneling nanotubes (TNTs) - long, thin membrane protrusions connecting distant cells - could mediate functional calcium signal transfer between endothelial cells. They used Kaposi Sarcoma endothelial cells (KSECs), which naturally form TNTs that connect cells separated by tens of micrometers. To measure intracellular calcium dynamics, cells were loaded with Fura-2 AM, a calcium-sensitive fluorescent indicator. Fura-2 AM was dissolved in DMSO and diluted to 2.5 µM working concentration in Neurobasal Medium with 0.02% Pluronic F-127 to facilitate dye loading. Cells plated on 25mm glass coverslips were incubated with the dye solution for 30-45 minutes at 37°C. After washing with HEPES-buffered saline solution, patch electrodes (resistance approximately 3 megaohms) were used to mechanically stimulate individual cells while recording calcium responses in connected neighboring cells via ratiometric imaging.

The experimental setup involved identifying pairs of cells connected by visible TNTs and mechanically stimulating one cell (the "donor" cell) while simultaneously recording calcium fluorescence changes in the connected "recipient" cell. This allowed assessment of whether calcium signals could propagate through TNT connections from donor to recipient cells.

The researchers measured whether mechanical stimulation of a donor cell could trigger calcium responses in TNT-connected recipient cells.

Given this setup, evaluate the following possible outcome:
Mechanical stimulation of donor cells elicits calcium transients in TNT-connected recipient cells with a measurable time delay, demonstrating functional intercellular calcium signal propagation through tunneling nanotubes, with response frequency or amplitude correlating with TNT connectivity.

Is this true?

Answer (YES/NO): YES